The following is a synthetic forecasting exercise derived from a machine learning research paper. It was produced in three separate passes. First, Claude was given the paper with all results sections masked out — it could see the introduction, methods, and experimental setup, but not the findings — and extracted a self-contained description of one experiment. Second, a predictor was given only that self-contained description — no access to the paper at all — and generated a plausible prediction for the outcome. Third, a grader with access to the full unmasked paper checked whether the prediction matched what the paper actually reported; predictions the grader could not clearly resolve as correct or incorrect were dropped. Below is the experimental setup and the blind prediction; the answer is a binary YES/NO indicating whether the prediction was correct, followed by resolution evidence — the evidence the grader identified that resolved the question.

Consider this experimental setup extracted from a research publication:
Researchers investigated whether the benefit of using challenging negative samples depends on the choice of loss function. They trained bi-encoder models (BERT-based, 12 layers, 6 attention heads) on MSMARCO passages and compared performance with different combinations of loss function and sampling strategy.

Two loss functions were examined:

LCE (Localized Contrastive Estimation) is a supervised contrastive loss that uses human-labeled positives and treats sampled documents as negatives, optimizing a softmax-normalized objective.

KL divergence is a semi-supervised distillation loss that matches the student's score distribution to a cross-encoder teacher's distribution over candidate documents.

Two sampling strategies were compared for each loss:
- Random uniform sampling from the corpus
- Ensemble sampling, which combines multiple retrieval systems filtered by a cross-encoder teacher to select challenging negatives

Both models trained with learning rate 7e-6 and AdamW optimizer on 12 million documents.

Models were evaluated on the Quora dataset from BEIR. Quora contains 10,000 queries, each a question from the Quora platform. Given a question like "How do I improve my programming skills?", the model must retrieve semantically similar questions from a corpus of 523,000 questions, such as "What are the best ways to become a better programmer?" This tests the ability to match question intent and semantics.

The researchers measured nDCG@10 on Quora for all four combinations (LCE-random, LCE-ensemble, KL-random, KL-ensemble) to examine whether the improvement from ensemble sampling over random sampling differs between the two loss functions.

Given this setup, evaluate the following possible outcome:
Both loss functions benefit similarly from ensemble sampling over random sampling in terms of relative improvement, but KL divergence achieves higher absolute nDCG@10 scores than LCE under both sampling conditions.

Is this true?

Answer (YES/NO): NO